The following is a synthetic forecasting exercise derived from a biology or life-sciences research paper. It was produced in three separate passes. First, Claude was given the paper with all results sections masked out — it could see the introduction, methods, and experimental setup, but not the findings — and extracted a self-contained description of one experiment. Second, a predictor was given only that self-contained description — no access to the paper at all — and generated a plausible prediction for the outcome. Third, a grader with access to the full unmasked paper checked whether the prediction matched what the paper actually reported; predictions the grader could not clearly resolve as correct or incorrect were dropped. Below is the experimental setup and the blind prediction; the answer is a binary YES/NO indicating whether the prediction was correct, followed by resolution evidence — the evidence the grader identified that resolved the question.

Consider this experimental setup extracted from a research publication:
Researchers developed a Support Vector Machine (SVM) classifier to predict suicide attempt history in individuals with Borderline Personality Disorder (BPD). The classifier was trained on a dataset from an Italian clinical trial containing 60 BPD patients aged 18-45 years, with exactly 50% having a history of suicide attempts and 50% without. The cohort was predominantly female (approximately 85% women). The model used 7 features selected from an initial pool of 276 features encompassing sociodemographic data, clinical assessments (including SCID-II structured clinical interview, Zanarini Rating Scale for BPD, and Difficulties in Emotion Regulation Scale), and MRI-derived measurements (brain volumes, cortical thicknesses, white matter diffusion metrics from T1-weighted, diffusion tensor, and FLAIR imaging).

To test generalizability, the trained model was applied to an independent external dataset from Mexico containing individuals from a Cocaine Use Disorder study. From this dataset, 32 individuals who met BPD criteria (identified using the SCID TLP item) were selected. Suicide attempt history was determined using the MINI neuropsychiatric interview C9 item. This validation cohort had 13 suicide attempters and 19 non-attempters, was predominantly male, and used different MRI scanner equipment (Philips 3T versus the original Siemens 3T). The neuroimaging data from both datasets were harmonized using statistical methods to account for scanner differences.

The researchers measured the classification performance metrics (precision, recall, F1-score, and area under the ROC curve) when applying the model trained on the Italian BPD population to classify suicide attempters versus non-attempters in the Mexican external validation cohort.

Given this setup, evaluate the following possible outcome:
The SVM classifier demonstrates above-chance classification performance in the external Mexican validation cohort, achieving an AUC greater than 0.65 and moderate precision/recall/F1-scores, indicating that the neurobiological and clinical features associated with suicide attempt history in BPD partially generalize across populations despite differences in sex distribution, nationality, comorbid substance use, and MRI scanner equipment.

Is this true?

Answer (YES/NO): NO